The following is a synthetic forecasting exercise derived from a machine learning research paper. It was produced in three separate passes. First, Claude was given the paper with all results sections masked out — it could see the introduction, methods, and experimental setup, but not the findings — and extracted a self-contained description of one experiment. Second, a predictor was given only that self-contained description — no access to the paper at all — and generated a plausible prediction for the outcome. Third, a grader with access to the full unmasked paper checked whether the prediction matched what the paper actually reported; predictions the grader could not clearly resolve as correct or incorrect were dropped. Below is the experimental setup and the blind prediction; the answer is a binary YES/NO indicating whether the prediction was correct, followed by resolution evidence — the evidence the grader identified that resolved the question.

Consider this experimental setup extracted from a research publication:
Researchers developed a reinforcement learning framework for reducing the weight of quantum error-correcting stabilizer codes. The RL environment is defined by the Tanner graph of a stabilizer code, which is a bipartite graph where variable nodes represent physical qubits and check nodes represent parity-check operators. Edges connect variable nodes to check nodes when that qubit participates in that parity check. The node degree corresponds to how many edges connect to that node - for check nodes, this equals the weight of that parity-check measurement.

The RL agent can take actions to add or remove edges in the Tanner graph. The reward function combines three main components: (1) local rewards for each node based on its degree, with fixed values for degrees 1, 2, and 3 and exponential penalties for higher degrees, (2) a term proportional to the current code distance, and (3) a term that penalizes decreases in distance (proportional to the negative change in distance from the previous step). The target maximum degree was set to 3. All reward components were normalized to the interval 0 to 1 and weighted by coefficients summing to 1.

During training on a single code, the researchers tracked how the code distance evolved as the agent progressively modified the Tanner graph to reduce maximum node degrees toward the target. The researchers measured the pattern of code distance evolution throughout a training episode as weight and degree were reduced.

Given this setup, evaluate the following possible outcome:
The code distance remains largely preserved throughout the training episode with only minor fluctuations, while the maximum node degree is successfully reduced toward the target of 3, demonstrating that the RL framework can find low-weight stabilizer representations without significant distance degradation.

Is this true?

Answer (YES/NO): NO